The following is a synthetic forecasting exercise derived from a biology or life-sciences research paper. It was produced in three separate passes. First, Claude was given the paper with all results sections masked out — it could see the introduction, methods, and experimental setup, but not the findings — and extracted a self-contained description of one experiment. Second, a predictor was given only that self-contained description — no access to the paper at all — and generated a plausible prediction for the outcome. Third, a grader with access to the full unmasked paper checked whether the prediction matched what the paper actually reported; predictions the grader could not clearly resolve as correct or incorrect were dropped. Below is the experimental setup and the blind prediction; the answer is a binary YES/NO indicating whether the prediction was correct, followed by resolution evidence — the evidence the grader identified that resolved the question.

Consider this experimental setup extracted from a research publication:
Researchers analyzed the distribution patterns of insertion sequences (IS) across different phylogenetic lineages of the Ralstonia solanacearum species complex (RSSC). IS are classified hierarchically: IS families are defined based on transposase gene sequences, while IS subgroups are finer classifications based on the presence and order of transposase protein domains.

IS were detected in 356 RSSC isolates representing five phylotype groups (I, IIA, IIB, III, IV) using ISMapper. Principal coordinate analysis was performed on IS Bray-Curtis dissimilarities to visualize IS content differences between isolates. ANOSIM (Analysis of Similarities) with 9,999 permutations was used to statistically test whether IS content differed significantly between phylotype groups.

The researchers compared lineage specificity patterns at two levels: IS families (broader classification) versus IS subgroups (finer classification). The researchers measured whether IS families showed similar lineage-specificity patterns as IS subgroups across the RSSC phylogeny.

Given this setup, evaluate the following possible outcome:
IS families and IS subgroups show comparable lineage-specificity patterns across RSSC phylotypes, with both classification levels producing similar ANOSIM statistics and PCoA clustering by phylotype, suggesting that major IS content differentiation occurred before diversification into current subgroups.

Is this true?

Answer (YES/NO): NO